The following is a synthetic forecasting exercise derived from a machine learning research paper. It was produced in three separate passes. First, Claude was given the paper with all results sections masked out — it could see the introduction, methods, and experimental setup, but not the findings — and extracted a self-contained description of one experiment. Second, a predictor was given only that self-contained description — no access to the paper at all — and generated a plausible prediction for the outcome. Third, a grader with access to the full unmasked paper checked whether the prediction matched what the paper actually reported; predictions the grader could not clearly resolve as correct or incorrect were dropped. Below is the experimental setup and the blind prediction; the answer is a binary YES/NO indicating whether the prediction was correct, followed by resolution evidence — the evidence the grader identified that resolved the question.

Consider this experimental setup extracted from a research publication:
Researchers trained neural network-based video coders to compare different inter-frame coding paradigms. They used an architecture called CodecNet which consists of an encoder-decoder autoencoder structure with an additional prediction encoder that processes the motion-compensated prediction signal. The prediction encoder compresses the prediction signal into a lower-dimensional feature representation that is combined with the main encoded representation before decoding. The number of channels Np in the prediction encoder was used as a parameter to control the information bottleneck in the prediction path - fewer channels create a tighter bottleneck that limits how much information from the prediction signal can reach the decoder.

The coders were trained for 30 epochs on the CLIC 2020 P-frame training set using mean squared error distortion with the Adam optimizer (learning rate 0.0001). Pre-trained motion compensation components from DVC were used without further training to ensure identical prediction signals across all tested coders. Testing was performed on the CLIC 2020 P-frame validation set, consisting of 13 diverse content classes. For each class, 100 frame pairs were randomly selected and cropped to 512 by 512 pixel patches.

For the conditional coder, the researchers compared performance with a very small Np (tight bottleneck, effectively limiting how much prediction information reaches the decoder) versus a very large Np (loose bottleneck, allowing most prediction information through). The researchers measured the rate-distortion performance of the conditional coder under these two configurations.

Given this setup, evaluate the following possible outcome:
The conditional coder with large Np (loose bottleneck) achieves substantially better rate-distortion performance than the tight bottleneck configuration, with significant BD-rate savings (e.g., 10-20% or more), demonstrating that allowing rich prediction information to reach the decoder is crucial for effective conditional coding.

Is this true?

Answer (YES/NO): YES